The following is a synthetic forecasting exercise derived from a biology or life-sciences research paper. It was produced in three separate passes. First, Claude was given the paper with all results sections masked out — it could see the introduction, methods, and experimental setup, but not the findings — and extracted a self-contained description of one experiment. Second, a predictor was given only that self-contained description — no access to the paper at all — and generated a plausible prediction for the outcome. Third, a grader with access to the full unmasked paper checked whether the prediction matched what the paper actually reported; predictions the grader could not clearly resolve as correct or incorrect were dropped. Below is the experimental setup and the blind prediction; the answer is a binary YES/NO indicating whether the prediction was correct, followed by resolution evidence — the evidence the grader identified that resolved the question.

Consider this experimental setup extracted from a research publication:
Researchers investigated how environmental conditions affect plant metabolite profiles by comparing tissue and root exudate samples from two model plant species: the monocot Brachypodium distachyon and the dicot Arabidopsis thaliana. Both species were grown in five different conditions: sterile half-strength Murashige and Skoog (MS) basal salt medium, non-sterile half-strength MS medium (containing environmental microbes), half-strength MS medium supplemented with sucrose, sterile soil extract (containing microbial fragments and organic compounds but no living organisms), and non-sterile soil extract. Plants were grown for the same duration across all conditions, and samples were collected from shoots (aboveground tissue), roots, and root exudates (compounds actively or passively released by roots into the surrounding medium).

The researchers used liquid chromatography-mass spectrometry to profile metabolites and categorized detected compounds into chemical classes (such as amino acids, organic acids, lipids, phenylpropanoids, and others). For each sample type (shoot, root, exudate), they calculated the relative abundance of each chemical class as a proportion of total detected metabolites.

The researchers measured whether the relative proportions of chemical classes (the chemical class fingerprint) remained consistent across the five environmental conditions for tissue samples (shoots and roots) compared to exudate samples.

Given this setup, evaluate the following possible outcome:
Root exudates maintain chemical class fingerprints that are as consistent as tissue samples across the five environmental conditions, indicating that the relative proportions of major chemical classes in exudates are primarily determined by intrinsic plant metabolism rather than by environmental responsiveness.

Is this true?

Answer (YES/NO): NO